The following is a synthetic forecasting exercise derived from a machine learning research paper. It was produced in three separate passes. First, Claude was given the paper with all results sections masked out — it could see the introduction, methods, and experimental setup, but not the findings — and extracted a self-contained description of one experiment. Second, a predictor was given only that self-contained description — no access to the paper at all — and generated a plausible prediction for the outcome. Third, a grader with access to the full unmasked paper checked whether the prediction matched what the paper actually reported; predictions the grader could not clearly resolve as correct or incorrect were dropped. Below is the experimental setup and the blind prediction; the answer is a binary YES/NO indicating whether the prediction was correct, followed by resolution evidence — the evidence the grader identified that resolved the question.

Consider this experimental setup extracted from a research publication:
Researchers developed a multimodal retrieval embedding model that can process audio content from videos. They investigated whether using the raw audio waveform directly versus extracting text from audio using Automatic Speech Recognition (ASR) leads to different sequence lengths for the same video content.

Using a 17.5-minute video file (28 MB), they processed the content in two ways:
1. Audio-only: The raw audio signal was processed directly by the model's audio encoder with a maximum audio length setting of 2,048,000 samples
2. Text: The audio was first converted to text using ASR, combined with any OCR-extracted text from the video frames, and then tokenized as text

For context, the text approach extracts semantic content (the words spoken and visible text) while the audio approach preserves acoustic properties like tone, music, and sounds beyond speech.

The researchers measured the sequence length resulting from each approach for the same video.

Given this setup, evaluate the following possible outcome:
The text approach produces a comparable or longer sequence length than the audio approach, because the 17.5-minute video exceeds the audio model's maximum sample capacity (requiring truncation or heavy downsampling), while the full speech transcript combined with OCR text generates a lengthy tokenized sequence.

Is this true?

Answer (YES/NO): YES